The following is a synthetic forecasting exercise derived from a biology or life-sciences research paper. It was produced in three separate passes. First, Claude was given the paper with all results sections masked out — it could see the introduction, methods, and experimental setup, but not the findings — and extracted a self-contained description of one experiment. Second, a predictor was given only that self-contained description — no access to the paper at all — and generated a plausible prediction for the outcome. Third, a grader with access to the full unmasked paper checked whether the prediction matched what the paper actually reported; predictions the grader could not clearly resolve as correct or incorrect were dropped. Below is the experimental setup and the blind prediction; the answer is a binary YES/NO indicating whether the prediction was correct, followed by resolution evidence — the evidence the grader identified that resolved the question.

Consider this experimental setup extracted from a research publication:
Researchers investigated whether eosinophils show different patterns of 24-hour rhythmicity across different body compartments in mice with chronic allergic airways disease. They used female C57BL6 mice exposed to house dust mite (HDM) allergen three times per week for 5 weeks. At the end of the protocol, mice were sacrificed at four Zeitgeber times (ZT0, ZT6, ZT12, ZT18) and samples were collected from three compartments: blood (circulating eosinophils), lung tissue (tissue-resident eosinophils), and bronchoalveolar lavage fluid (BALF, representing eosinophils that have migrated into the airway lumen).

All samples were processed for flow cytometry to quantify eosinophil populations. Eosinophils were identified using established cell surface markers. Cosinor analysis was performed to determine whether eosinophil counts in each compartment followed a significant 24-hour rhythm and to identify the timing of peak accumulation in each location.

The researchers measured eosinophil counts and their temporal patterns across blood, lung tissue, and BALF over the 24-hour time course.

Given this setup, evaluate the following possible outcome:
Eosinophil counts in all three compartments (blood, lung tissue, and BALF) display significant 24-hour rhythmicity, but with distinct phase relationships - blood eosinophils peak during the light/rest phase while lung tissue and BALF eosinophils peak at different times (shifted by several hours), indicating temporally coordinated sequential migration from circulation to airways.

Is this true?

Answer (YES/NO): NO